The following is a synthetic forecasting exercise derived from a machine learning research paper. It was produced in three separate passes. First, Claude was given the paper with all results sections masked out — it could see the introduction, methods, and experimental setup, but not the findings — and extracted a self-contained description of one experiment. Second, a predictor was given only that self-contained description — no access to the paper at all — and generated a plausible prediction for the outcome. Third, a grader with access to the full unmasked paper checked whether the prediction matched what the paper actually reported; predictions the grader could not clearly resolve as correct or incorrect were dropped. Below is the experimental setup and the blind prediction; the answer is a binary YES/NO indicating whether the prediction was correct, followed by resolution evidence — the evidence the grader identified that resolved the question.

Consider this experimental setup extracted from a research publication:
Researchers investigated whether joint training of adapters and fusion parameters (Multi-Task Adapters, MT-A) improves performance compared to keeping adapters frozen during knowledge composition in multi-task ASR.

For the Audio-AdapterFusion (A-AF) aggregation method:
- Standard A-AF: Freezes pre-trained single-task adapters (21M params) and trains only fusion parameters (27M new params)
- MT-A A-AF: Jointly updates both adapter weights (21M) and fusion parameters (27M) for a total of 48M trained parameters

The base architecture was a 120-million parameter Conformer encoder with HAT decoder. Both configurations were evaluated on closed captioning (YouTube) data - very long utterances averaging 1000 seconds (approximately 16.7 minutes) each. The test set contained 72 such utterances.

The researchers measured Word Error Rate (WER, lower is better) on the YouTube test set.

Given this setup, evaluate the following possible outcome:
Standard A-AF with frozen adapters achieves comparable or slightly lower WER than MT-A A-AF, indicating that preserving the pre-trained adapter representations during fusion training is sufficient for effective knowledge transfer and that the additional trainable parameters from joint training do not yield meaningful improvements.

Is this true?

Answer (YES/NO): YES